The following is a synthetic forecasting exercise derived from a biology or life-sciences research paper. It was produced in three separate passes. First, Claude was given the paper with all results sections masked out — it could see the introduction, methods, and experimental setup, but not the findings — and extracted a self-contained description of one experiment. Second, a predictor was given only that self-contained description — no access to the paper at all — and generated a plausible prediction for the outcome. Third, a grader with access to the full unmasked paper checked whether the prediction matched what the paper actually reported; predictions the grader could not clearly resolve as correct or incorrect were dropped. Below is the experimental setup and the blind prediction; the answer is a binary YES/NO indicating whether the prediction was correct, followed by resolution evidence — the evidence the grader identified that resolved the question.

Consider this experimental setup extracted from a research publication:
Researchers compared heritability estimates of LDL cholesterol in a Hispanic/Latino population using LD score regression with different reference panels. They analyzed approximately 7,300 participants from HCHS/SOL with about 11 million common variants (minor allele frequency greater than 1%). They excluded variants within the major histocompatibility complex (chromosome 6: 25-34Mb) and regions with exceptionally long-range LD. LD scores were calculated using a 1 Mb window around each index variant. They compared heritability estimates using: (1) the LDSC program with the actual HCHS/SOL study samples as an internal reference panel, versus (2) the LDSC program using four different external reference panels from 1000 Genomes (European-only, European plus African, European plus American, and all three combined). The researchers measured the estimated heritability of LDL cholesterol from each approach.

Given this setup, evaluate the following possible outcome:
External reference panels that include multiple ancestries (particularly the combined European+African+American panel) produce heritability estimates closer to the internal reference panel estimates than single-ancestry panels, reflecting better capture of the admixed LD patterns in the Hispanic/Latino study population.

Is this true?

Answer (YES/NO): NO